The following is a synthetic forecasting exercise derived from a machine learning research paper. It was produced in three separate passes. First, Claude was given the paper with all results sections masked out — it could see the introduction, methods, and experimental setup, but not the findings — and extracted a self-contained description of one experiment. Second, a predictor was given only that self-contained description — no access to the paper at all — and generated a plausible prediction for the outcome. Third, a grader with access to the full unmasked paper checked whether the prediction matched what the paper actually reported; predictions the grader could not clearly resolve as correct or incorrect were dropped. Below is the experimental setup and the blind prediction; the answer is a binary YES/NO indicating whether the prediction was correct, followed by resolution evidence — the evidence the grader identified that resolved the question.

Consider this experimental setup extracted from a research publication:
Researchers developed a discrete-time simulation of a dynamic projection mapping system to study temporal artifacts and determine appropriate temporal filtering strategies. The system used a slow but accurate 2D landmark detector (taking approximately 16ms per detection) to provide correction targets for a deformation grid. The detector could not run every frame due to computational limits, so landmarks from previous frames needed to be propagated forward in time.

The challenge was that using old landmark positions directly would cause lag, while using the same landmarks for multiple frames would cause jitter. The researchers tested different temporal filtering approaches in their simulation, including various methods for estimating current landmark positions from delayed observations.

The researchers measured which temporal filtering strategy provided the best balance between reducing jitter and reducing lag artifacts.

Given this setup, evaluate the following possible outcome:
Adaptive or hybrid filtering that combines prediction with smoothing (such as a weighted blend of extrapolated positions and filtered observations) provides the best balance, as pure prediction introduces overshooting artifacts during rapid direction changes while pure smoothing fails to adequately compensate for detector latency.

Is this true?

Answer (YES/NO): NO